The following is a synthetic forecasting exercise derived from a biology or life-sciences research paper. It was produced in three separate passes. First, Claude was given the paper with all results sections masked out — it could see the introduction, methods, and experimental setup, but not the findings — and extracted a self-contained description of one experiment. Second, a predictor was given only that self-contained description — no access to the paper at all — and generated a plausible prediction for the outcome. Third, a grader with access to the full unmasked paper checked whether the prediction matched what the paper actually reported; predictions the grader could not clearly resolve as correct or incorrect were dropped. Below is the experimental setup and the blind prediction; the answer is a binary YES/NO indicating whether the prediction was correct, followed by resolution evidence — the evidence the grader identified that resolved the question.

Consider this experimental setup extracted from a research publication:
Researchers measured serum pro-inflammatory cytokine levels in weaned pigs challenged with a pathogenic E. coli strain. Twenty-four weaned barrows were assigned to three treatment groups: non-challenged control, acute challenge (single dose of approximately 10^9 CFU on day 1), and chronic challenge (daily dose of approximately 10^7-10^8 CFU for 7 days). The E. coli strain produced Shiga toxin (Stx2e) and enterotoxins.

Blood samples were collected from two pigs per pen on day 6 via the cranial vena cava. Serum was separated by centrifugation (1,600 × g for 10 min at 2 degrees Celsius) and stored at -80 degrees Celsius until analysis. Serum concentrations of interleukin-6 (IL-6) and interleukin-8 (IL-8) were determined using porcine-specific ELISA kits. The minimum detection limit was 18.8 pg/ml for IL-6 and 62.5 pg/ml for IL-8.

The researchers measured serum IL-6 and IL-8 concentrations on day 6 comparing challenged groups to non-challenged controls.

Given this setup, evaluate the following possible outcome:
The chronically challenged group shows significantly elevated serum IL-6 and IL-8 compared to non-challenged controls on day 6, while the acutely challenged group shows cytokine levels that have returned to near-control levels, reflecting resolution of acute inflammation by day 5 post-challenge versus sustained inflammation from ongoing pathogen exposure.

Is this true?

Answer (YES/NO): NO